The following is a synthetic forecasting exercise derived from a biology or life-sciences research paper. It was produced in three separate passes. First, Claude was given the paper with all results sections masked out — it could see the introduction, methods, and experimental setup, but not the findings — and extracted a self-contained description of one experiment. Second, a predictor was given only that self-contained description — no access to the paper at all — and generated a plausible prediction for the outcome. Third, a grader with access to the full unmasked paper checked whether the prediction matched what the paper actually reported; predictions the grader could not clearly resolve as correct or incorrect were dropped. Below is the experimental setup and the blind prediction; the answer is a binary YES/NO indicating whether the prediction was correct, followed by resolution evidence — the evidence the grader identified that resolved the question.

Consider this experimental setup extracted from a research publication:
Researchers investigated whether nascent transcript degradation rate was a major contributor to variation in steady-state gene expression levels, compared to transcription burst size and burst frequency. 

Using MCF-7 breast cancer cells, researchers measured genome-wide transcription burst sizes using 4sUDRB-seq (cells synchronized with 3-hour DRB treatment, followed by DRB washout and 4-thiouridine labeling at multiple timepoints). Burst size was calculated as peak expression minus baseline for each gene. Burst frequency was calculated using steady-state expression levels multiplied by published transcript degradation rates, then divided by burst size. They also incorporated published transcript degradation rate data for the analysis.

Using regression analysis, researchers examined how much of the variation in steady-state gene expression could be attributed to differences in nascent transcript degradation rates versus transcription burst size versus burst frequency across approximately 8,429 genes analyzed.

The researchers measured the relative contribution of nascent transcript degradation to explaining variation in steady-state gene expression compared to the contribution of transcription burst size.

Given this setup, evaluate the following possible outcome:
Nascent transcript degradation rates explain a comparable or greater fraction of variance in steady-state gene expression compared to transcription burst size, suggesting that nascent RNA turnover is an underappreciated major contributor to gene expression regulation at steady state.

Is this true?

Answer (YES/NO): NO